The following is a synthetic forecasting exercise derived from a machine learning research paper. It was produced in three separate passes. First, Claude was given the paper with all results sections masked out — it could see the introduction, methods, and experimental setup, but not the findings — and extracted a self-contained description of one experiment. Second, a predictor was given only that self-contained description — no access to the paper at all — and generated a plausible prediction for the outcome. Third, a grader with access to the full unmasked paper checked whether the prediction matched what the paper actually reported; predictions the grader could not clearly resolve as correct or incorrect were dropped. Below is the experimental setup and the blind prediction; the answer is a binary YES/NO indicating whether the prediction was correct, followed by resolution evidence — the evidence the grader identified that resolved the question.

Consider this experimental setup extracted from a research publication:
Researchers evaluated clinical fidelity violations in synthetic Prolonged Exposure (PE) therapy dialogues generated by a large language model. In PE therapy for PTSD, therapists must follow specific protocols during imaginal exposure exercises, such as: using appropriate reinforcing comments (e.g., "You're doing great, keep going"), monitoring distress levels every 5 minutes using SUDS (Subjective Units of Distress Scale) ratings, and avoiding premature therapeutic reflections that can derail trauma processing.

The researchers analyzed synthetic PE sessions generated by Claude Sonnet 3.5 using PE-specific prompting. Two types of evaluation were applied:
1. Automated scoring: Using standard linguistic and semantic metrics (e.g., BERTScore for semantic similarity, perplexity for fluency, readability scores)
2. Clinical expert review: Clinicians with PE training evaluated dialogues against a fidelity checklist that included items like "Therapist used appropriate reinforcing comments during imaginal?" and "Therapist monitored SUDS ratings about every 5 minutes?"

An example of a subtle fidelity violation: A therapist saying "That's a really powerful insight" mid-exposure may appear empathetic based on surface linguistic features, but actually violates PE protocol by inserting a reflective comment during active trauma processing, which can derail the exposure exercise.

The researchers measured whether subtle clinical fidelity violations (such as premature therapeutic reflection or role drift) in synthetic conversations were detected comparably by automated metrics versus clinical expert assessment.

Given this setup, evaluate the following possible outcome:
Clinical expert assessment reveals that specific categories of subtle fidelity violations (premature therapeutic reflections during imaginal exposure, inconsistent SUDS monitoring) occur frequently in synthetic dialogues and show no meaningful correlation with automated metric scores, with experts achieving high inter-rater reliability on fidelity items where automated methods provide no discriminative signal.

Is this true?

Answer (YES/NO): NO